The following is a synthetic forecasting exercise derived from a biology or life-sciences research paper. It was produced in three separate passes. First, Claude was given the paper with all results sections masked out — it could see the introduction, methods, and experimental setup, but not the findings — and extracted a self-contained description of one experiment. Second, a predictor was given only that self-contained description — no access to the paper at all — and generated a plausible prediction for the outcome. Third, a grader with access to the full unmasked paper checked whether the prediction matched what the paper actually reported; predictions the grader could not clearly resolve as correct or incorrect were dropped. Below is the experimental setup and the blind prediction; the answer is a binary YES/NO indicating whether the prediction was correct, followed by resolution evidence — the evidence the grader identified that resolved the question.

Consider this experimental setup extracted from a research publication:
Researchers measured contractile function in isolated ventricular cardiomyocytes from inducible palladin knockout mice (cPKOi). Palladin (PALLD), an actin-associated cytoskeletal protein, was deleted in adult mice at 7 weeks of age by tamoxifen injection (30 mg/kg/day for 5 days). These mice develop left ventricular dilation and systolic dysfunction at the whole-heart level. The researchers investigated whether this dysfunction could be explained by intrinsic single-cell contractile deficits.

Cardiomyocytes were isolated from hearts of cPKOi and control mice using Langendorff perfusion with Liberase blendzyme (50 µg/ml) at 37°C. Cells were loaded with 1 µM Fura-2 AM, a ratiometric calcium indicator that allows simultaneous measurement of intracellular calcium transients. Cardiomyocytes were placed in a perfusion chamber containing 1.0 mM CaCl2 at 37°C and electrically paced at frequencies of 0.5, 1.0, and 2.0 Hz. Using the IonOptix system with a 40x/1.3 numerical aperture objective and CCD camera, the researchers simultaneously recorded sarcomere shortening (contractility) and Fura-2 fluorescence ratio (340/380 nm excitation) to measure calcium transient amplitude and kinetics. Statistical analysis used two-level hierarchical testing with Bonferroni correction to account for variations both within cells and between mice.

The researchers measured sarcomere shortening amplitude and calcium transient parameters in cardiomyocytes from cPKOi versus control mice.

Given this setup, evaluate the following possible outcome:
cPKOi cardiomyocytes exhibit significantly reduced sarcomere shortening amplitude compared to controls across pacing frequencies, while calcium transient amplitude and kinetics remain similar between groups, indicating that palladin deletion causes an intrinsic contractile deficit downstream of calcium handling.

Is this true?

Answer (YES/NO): NO